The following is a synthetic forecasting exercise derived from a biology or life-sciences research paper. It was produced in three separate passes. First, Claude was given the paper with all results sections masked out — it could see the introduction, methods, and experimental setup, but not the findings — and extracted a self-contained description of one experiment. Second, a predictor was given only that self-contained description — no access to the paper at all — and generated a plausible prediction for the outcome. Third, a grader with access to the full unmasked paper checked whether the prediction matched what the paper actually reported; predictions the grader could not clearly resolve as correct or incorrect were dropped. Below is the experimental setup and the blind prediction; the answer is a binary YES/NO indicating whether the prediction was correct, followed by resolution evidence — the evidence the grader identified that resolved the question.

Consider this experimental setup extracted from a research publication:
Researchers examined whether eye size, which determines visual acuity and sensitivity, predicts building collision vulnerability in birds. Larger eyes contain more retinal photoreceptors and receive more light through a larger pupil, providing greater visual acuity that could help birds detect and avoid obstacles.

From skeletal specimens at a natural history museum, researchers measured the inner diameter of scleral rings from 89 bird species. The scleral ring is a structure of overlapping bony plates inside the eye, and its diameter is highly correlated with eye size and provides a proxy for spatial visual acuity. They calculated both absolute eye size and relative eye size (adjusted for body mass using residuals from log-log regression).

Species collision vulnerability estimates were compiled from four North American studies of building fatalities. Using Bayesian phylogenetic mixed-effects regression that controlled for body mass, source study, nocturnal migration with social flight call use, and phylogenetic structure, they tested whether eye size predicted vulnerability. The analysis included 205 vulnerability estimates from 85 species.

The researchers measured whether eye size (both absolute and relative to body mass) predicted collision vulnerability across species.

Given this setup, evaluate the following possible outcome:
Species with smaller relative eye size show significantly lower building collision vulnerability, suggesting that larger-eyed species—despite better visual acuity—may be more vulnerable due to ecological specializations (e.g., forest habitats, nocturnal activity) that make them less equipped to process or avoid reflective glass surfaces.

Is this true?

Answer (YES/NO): NO